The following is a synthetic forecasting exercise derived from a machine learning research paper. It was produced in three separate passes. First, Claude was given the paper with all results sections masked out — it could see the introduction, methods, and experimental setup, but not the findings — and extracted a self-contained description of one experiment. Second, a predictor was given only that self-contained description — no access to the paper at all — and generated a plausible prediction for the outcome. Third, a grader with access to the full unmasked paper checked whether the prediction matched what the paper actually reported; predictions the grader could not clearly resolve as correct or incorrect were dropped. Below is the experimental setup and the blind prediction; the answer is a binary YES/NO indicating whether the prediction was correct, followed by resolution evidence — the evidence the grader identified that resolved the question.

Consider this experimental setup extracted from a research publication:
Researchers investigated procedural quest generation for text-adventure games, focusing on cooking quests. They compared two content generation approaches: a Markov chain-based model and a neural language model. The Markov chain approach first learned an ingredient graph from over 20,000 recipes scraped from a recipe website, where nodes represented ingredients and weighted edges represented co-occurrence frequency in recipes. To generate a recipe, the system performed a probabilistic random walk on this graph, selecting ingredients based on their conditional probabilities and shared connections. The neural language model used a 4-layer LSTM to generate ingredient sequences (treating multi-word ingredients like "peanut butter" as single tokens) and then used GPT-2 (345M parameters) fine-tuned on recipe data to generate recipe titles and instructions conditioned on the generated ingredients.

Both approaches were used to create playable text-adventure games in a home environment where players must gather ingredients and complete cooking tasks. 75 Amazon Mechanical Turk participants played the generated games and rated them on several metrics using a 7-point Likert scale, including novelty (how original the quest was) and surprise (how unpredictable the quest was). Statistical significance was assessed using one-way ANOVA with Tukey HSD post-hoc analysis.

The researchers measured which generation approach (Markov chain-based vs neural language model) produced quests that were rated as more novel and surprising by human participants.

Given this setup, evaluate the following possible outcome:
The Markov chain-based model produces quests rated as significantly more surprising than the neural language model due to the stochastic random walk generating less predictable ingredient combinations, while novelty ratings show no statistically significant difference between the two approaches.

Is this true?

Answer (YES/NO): NO